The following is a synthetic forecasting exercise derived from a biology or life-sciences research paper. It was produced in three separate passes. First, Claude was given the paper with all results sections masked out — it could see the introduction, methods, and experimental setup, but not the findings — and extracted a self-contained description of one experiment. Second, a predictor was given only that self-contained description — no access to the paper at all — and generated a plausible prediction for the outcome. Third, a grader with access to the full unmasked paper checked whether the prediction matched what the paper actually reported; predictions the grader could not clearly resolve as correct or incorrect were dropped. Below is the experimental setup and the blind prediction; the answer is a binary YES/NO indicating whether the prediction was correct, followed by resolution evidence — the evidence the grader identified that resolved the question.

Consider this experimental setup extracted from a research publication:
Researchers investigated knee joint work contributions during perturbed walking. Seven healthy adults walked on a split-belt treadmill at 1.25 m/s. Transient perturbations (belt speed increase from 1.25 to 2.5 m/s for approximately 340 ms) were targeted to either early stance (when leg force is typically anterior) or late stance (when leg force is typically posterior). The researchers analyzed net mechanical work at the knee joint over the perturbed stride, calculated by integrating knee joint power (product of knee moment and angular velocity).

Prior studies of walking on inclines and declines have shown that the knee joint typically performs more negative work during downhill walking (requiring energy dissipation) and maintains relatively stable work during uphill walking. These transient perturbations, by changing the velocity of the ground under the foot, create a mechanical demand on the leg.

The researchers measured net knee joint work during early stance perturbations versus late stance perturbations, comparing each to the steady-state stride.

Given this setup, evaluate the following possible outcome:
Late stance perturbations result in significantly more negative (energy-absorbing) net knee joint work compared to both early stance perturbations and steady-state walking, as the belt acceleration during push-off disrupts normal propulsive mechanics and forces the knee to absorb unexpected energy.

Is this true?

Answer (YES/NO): YES